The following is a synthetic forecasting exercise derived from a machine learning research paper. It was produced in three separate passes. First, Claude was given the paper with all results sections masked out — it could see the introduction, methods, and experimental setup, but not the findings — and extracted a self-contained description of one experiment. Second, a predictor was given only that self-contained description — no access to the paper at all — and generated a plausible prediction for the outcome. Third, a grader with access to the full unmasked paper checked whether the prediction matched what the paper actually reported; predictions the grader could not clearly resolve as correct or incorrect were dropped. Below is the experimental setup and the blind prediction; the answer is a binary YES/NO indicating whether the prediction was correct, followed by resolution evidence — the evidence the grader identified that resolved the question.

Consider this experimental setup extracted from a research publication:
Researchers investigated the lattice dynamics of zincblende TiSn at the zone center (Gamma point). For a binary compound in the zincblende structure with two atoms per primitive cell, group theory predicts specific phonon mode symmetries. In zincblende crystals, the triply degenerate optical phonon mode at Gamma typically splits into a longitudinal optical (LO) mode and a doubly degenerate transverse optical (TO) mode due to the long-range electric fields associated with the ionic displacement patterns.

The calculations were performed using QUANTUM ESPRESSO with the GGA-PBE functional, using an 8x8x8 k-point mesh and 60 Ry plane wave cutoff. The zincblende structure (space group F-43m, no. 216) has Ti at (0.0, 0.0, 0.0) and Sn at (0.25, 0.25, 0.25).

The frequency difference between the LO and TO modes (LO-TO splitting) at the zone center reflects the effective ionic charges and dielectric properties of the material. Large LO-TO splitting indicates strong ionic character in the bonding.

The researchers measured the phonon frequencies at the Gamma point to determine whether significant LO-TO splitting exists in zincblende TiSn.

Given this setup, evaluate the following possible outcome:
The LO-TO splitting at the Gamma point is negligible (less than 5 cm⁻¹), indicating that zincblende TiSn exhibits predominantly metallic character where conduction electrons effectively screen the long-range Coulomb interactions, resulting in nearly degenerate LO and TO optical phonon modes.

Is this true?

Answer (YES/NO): NO